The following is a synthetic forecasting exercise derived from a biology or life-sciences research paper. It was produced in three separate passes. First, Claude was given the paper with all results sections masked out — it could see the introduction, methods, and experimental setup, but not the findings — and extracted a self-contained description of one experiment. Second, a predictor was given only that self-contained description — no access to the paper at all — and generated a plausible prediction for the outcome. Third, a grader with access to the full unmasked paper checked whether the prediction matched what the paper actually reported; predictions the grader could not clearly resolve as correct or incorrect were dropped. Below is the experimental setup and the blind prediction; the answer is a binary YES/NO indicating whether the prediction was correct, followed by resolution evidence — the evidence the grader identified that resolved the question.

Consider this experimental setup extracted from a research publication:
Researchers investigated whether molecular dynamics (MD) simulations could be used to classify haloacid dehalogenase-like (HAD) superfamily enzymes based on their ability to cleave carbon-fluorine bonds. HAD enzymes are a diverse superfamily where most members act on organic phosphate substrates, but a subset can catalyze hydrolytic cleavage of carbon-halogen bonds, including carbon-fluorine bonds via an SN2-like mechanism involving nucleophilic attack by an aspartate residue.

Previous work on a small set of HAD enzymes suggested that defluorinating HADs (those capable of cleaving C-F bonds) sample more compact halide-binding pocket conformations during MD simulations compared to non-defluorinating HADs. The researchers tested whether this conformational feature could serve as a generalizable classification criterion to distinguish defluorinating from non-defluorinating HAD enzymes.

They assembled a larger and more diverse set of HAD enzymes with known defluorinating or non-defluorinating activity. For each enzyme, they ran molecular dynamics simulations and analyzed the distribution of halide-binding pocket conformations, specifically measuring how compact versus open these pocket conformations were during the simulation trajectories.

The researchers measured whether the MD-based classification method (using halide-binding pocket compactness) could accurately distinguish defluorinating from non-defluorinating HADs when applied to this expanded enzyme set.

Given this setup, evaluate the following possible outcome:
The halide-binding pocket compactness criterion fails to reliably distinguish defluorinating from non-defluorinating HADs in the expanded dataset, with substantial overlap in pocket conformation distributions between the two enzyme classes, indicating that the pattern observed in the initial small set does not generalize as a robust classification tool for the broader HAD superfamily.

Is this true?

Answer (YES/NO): YES